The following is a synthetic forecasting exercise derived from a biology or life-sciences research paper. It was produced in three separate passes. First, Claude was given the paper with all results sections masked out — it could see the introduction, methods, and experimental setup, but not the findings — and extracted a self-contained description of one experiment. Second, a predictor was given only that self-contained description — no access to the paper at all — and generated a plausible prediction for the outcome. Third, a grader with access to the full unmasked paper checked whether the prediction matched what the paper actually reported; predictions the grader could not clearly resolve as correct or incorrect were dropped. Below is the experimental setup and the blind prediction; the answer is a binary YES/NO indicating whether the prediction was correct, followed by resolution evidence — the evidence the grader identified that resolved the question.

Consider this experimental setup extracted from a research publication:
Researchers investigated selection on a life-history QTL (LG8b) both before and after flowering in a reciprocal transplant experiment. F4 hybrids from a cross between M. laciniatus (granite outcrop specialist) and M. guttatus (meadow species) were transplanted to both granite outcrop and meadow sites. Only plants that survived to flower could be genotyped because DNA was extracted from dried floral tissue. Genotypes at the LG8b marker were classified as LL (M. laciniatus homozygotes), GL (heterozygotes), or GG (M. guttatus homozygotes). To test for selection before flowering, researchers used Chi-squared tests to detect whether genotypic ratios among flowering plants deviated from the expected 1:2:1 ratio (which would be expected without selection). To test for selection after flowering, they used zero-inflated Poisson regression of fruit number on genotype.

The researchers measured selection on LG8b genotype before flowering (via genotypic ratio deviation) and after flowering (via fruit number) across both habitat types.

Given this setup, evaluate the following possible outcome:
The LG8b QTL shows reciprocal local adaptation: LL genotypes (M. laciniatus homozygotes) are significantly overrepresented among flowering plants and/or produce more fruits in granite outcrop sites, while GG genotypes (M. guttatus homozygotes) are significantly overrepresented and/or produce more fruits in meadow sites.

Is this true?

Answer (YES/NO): NO